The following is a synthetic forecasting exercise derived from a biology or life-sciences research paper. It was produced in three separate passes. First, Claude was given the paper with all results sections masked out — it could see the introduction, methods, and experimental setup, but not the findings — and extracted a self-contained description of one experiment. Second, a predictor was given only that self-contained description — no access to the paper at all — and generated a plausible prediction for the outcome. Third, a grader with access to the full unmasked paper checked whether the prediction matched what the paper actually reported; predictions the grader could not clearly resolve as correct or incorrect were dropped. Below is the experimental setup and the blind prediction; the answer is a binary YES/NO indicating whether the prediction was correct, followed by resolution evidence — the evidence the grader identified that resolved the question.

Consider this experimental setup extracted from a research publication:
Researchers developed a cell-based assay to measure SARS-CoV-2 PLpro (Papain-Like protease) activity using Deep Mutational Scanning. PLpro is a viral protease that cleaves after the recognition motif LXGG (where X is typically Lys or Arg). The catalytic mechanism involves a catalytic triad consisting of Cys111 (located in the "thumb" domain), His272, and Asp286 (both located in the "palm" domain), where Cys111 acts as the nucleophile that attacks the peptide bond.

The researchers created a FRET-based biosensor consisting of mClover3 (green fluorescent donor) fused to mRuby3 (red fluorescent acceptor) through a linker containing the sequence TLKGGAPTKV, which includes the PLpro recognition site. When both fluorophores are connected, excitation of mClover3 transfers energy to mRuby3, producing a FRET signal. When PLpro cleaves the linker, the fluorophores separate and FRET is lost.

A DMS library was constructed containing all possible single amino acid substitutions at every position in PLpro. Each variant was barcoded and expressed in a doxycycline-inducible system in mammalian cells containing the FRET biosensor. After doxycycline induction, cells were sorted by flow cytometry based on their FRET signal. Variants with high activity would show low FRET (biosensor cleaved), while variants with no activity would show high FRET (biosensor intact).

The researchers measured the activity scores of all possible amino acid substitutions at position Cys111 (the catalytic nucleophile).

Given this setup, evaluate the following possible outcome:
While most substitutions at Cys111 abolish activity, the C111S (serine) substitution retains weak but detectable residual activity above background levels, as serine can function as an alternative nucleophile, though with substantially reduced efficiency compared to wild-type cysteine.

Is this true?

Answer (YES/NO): NO